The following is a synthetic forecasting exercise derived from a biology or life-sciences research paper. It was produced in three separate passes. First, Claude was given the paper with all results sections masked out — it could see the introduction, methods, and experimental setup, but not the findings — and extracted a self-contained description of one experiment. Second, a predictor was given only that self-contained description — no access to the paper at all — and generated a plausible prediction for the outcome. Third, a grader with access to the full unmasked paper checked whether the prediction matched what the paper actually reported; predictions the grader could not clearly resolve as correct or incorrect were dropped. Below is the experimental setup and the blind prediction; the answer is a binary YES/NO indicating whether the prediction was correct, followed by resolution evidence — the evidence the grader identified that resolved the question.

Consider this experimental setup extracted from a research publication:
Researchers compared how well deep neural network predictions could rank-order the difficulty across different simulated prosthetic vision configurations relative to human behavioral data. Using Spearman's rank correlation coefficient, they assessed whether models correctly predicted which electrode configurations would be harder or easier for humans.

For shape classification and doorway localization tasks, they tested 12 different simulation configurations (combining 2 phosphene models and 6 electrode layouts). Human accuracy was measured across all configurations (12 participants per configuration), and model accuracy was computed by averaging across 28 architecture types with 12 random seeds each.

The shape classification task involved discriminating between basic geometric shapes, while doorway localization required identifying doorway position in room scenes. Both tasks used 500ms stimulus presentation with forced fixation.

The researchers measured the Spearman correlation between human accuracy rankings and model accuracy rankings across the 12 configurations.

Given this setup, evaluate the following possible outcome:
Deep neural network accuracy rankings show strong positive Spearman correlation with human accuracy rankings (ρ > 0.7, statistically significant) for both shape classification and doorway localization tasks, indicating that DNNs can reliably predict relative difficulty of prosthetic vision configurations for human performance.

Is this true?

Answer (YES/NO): YES